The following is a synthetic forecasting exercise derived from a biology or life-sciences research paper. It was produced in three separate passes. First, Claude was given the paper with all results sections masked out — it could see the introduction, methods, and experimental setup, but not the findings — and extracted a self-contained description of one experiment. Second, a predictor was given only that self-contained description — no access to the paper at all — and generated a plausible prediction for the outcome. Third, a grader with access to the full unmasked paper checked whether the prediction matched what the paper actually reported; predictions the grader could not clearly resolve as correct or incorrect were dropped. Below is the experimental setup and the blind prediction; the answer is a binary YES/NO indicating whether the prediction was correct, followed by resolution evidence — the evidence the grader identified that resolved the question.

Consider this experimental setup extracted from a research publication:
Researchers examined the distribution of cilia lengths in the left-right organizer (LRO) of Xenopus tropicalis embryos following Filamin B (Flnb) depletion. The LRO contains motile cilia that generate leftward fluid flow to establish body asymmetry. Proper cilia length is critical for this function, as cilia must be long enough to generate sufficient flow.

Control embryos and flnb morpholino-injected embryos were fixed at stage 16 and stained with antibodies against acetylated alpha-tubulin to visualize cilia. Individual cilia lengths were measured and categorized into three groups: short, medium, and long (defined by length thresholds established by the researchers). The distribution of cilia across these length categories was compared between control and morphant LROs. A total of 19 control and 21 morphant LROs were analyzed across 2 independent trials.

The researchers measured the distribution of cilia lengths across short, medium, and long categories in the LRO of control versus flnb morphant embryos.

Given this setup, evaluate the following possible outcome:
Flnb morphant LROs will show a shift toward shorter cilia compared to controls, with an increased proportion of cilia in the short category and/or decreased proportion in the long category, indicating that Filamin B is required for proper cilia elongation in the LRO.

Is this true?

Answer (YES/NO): NO